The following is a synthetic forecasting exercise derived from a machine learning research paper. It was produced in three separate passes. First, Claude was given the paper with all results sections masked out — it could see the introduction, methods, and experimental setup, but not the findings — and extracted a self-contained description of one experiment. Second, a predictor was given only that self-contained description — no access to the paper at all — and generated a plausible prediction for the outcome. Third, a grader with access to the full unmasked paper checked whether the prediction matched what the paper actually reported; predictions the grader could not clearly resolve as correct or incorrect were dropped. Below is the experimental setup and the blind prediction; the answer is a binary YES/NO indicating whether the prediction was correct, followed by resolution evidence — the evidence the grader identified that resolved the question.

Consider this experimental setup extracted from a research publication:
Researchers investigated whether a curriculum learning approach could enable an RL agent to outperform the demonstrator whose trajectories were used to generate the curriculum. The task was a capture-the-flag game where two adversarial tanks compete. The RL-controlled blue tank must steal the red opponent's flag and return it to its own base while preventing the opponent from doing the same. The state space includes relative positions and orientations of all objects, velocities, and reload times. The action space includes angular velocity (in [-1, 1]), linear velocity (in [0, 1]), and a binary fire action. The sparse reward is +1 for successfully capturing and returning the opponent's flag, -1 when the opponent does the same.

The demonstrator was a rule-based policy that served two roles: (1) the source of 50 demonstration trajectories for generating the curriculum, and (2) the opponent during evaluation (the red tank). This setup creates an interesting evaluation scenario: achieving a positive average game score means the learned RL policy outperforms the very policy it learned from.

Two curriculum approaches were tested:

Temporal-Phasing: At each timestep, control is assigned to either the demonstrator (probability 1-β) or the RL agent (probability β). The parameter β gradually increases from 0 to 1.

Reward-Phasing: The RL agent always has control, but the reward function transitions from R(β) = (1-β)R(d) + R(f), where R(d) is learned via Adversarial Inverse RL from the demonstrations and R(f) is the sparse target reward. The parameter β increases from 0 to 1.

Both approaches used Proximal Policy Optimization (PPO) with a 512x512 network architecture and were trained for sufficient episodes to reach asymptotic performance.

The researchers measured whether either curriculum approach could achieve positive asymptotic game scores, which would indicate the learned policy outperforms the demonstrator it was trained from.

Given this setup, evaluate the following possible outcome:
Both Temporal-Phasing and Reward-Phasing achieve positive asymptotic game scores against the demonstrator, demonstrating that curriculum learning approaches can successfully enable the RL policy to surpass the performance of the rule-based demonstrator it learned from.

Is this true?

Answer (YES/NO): NO